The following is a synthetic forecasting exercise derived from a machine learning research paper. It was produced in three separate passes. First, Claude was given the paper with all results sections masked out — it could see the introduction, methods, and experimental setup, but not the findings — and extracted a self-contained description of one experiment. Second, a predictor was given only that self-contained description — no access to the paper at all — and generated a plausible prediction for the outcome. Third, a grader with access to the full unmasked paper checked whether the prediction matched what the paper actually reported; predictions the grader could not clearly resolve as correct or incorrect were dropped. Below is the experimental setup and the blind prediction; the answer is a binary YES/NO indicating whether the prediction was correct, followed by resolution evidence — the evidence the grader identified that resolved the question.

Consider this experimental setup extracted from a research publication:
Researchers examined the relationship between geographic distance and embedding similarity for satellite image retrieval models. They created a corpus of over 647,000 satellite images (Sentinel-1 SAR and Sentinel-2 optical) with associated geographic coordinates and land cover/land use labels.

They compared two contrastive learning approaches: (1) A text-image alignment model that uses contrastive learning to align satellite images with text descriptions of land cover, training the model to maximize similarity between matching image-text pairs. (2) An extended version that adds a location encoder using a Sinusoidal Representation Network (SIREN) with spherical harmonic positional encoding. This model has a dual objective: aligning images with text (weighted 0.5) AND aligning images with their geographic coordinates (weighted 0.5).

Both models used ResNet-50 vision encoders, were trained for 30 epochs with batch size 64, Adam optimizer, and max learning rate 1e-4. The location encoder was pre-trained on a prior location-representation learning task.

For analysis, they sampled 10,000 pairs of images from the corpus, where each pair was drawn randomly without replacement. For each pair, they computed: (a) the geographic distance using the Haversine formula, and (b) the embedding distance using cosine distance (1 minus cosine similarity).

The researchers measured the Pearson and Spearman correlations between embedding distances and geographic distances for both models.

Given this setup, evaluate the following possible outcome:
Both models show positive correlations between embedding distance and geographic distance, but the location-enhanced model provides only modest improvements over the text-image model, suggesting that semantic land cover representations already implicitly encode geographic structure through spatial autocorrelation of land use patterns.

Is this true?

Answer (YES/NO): NO